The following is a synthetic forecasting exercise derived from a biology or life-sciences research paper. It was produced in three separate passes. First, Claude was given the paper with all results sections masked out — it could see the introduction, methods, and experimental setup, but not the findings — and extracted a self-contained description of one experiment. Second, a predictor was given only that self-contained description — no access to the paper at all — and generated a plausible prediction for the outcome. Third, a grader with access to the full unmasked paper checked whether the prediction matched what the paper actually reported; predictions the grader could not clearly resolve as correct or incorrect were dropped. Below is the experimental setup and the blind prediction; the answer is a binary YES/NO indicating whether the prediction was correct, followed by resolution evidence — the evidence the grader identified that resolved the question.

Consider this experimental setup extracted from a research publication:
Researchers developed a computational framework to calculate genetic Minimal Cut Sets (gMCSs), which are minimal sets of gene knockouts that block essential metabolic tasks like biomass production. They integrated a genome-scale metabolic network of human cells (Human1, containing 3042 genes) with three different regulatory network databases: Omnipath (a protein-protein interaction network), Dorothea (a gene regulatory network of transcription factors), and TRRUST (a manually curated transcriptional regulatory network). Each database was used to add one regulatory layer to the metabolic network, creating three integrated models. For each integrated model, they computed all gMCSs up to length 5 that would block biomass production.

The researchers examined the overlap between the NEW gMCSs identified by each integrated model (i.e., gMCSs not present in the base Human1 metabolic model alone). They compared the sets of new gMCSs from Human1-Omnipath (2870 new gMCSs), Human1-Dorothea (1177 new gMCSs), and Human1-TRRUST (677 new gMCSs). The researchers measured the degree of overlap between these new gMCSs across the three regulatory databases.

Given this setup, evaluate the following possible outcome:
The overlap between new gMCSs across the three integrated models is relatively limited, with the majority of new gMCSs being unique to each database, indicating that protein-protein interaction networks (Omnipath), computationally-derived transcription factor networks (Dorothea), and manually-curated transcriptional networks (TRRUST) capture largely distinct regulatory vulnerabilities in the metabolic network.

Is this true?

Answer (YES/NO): YES